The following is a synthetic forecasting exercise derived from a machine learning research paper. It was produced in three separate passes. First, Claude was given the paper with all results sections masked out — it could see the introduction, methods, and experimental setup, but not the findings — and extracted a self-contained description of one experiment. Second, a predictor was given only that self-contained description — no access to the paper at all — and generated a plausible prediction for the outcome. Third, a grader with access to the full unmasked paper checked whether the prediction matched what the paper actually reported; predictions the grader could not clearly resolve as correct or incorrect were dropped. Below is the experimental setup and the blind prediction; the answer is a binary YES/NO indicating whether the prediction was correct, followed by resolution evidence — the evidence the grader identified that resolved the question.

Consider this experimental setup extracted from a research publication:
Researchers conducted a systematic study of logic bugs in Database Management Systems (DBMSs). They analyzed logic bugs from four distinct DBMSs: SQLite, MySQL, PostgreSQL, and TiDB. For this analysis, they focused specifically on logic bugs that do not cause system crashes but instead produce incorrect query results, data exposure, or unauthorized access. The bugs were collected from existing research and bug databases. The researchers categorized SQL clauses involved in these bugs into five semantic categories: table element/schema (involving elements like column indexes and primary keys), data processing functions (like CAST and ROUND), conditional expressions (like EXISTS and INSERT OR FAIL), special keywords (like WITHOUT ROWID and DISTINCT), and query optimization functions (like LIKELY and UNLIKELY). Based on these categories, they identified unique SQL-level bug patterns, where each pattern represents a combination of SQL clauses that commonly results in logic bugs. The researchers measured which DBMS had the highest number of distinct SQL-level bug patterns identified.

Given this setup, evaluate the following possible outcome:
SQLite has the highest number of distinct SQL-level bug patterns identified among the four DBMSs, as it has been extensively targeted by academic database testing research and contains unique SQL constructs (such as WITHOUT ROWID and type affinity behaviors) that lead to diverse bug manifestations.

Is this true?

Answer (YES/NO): YES